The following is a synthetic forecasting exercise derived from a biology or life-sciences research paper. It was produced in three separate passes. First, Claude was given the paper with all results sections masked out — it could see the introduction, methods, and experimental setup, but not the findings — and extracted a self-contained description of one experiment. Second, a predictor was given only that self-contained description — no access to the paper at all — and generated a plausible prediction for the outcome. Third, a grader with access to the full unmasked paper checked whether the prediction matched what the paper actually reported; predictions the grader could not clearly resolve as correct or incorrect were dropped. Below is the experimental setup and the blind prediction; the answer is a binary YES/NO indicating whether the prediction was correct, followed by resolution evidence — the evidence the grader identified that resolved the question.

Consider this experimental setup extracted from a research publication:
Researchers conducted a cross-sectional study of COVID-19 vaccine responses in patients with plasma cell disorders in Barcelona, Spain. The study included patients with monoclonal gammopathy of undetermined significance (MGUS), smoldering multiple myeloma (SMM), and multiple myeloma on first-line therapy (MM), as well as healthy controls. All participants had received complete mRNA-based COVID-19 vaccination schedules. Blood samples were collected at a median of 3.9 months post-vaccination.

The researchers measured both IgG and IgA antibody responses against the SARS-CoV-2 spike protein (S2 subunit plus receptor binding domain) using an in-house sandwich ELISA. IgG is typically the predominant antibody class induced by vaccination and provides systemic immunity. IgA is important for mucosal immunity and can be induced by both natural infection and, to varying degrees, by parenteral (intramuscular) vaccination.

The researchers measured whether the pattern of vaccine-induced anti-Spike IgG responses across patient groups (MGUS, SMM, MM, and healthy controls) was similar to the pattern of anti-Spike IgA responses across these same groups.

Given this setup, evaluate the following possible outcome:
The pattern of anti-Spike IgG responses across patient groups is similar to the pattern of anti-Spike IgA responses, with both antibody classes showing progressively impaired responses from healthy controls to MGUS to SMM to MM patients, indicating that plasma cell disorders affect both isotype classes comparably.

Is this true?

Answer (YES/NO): NO